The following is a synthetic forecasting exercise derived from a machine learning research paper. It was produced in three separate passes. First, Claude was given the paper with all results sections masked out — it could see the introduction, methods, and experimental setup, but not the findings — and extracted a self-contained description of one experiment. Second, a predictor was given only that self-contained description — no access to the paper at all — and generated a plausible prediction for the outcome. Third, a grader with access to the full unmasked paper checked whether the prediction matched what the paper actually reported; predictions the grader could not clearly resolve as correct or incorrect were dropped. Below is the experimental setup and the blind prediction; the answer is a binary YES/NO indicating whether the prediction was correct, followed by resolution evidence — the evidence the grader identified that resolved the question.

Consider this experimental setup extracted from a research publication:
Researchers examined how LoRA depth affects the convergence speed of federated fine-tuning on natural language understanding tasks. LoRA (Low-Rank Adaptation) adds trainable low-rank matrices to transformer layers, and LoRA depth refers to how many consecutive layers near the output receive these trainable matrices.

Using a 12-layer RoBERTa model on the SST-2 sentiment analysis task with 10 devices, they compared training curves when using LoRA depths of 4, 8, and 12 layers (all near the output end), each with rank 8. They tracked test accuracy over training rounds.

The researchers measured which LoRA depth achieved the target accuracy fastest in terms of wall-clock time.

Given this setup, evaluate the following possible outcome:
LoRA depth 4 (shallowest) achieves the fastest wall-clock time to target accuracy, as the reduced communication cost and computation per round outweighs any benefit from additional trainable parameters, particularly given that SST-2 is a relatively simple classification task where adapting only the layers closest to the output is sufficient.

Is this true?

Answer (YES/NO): YES